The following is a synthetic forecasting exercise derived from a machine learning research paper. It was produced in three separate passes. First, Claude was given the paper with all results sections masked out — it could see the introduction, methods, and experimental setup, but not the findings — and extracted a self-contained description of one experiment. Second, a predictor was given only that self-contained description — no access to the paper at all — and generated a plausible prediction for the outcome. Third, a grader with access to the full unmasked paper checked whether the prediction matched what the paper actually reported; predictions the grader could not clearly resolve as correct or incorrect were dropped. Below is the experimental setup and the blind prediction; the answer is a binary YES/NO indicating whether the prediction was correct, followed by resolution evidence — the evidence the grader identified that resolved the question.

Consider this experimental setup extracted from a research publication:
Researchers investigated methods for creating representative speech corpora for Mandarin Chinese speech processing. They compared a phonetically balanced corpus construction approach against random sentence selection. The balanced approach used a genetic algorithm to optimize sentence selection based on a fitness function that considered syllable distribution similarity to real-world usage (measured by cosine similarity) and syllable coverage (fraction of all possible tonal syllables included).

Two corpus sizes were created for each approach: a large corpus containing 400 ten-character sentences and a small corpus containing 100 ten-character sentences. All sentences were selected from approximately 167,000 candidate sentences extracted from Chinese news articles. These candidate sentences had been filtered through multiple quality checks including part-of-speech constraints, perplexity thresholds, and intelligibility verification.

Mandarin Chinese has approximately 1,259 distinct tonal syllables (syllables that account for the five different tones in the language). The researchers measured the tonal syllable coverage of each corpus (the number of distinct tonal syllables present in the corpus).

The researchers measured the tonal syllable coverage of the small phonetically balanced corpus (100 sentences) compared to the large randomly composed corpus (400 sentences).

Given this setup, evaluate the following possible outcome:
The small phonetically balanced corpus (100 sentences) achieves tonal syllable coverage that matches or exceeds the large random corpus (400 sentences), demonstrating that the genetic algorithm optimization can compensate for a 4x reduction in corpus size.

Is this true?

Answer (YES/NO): YES